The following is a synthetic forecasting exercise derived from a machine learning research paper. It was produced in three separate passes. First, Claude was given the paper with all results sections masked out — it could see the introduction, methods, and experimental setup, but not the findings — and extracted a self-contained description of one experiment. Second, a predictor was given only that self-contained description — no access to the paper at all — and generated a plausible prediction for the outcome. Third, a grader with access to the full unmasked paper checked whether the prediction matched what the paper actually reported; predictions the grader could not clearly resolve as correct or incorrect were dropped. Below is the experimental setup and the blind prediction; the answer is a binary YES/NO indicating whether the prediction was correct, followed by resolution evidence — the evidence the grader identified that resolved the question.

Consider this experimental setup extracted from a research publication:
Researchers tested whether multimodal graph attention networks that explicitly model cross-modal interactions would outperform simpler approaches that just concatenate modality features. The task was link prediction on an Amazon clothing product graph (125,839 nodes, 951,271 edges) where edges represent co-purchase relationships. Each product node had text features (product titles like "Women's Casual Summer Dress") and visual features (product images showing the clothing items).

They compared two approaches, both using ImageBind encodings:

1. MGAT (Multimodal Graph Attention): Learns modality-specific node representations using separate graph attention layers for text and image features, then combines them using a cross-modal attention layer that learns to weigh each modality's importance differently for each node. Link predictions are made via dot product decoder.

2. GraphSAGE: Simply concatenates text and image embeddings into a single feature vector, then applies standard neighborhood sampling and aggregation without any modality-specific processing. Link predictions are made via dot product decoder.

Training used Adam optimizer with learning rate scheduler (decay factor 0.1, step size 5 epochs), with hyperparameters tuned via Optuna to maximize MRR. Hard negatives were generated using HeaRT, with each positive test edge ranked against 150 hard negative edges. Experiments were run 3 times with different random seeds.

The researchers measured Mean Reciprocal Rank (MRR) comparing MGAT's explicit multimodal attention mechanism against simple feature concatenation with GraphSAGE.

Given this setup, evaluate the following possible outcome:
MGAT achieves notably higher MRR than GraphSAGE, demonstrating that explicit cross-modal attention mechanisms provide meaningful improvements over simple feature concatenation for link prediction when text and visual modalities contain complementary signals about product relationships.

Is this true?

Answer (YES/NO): NO